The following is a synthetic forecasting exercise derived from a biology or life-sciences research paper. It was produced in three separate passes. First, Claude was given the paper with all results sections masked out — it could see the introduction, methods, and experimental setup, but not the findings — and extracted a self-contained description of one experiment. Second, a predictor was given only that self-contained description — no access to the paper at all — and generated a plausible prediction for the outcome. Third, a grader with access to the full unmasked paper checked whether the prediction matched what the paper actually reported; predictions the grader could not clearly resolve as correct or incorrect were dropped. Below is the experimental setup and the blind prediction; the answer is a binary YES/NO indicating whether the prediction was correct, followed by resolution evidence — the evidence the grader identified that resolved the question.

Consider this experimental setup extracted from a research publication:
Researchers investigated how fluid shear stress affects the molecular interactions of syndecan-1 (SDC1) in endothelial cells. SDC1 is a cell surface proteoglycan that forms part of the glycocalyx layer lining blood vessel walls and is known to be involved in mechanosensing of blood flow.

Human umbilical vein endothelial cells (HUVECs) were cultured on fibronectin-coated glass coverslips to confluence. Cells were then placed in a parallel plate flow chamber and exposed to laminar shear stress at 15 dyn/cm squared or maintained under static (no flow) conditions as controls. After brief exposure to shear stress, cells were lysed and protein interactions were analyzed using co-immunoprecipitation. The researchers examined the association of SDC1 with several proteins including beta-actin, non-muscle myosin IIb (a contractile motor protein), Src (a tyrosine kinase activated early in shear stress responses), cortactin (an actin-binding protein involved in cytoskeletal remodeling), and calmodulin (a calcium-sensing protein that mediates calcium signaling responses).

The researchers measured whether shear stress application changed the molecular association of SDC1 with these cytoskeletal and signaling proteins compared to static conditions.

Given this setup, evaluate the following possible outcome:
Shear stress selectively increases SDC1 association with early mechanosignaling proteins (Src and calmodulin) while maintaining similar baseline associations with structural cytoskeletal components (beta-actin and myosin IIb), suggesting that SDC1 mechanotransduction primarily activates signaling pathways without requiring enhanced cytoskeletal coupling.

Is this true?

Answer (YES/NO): NO